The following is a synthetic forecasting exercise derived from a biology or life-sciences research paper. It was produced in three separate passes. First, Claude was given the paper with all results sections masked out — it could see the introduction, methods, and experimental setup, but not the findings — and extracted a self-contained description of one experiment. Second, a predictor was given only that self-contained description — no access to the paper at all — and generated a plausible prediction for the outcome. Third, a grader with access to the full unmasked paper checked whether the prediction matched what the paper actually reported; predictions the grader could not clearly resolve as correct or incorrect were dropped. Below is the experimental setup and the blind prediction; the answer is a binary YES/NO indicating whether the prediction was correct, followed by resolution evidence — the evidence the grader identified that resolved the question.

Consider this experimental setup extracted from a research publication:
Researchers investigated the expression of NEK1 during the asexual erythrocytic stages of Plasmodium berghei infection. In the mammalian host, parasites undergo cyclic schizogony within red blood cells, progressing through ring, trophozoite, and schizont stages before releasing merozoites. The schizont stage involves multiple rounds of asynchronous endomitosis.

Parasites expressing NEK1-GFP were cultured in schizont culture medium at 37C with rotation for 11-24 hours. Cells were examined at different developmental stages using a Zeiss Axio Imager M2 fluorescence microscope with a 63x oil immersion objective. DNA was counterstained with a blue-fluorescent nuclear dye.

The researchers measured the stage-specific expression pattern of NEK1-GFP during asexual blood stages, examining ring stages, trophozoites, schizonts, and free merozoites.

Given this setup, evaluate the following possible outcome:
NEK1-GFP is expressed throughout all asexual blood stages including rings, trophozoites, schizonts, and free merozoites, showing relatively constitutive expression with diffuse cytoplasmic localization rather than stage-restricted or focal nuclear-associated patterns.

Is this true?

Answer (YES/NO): NO